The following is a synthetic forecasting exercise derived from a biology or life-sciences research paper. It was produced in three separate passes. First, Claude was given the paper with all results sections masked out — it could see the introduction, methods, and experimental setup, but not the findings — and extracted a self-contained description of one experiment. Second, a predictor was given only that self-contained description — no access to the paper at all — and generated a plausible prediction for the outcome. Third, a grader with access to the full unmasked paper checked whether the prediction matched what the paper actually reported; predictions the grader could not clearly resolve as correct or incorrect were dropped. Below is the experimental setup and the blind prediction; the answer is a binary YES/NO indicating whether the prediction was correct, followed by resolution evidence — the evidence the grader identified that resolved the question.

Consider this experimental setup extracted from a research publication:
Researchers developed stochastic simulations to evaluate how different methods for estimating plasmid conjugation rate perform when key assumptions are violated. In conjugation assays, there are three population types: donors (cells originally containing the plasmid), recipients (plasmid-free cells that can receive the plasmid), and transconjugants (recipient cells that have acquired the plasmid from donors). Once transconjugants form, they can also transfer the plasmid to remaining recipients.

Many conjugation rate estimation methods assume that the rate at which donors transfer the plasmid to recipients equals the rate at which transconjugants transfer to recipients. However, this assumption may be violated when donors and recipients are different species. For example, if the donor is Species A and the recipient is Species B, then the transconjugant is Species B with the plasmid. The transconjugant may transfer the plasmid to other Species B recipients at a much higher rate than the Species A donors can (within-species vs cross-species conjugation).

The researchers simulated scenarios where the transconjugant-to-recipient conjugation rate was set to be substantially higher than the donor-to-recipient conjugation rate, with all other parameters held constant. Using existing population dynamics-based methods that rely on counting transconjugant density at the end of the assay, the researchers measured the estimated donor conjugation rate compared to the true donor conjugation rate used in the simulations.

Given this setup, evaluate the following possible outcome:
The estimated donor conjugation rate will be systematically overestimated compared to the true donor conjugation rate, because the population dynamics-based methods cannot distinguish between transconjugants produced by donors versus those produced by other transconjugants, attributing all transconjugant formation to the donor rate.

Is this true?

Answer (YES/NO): YES